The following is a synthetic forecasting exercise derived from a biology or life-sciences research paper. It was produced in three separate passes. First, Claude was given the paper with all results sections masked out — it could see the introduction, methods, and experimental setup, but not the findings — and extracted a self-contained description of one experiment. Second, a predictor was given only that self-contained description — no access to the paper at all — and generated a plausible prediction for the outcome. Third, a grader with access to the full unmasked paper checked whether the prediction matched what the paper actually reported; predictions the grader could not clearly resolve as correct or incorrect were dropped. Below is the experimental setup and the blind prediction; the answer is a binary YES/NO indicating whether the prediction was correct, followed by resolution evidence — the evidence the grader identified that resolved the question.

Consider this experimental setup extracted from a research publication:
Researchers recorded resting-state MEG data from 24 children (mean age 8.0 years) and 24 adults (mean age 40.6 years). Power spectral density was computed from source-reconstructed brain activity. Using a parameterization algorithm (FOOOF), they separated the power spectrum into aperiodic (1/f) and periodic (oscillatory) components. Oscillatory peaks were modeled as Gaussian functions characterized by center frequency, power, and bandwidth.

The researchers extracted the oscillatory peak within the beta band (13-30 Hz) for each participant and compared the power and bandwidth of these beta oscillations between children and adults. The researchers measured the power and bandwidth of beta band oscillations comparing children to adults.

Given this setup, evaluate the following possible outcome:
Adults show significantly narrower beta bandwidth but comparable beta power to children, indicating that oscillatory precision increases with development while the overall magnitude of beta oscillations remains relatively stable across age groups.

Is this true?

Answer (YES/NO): NO